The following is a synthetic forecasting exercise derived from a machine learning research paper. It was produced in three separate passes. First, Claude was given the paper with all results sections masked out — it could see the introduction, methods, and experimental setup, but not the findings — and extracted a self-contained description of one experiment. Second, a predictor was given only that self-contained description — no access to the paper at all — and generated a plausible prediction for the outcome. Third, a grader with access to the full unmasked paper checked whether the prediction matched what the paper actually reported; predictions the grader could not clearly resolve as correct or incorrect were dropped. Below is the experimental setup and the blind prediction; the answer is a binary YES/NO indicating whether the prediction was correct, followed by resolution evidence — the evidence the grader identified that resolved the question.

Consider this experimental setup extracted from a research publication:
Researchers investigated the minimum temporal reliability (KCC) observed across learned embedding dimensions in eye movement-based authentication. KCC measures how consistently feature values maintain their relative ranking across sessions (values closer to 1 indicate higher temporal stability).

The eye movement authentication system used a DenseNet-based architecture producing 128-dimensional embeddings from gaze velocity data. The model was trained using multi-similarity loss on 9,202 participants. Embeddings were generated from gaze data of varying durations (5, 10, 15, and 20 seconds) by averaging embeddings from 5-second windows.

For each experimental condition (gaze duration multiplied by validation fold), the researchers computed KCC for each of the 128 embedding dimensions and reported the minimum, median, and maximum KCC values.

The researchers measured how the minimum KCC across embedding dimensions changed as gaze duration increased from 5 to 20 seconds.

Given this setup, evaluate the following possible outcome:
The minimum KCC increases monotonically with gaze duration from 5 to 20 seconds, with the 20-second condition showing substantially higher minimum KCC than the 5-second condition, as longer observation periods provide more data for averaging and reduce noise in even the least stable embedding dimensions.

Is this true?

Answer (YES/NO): NO